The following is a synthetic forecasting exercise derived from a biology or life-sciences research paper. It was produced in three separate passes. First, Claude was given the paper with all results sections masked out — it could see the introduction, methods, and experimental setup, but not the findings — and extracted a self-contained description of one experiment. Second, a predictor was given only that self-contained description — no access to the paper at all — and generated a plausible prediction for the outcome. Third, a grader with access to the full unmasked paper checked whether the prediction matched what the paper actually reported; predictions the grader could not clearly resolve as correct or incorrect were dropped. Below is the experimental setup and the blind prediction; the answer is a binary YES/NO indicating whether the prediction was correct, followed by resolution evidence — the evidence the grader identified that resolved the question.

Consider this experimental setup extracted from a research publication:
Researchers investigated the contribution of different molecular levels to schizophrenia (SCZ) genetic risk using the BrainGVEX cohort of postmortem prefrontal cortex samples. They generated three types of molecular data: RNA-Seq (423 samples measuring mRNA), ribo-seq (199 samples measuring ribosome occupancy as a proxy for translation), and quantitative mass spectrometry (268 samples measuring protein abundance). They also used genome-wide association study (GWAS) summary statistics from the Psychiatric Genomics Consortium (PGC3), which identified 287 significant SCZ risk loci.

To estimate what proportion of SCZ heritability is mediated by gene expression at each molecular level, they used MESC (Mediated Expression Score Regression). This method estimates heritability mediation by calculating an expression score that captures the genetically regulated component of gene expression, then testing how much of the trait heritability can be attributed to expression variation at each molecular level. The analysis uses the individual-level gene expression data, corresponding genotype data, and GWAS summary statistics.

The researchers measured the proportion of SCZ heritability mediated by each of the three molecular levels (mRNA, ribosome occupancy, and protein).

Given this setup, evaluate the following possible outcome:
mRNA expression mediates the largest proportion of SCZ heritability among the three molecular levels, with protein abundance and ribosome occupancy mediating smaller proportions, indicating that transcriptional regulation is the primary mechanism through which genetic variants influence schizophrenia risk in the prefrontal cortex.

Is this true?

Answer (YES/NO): YES